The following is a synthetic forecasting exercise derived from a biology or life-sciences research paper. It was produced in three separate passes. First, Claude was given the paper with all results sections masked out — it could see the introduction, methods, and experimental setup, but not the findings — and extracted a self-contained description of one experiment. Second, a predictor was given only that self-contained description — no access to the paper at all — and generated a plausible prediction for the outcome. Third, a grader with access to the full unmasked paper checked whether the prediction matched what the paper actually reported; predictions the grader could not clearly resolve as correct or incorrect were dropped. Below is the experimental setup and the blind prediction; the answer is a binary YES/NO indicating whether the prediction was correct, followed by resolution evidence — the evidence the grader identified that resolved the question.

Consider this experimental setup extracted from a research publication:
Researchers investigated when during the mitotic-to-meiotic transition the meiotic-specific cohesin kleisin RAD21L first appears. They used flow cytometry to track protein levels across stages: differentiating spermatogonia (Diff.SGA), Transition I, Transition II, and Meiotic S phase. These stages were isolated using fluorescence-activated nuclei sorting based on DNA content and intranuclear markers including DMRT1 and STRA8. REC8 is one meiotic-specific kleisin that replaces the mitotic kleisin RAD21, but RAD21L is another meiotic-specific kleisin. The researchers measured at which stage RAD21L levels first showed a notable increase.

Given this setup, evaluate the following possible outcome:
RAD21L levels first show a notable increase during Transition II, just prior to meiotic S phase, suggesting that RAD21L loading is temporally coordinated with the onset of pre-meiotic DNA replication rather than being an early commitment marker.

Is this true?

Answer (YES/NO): NO